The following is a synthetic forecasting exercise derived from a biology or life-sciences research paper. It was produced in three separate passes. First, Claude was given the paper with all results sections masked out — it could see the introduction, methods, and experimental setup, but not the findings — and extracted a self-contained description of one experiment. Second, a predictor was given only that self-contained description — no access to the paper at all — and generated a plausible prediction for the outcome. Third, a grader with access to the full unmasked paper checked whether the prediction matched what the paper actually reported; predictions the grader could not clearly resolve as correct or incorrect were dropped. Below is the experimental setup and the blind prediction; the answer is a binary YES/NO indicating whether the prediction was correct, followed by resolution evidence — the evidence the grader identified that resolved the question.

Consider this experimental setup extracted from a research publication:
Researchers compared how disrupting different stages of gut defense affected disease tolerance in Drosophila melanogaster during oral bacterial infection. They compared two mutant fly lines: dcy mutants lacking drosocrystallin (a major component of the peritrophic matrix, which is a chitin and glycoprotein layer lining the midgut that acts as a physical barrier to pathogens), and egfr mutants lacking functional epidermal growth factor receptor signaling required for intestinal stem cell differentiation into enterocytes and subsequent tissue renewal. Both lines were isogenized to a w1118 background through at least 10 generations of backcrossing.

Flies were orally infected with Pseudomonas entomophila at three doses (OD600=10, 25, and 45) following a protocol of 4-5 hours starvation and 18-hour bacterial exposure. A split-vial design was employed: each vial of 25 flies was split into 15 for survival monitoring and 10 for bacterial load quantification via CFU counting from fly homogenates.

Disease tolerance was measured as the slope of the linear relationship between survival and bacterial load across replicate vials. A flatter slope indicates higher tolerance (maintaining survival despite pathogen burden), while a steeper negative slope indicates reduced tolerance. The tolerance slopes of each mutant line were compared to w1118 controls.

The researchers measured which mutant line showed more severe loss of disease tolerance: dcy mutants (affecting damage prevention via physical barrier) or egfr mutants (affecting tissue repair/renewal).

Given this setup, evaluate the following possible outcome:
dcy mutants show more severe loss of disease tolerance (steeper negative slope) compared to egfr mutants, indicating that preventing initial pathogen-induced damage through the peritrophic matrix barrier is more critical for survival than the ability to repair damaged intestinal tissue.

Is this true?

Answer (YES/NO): NO